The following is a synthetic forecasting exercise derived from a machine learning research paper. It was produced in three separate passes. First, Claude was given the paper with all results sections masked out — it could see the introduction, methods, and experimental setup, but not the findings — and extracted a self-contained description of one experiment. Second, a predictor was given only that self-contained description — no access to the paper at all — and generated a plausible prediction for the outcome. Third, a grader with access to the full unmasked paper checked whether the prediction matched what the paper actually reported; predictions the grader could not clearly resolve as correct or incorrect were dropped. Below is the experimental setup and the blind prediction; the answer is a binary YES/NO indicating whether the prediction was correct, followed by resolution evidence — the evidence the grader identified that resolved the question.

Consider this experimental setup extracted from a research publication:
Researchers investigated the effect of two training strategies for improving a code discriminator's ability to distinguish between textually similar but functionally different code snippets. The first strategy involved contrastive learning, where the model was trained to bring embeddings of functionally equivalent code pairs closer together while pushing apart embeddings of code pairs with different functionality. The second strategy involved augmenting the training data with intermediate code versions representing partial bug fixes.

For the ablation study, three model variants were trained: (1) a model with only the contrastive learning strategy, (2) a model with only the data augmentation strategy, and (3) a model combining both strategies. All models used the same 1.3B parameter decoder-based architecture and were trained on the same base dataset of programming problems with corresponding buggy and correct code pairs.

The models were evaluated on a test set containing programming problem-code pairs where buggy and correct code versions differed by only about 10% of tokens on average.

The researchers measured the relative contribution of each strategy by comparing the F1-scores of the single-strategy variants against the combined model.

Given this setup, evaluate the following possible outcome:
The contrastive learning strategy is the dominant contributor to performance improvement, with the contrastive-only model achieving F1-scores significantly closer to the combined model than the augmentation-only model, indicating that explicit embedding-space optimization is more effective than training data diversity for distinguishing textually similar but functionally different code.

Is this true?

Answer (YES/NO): NO